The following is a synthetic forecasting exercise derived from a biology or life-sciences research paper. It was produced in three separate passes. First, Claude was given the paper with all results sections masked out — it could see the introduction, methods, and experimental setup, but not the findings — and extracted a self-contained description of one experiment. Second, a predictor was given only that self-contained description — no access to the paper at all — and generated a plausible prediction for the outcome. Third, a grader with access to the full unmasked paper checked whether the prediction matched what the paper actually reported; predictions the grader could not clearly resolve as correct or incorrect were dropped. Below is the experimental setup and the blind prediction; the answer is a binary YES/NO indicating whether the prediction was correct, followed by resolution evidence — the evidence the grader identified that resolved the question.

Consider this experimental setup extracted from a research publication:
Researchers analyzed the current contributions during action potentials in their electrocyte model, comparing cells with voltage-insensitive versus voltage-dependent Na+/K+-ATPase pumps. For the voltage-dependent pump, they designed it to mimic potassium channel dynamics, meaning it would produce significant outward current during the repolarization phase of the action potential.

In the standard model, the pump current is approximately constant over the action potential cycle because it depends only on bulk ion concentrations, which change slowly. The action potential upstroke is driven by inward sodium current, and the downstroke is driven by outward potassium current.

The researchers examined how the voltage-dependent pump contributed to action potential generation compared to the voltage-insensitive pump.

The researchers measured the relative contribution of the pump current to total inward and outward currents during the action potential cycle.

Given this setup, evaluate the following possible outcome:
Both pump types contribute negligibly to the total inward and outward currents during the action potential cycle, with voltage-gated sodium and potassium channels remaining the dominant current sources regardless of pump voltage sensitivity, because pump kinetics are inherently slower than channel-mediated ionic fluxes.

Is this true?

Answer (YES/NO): NO